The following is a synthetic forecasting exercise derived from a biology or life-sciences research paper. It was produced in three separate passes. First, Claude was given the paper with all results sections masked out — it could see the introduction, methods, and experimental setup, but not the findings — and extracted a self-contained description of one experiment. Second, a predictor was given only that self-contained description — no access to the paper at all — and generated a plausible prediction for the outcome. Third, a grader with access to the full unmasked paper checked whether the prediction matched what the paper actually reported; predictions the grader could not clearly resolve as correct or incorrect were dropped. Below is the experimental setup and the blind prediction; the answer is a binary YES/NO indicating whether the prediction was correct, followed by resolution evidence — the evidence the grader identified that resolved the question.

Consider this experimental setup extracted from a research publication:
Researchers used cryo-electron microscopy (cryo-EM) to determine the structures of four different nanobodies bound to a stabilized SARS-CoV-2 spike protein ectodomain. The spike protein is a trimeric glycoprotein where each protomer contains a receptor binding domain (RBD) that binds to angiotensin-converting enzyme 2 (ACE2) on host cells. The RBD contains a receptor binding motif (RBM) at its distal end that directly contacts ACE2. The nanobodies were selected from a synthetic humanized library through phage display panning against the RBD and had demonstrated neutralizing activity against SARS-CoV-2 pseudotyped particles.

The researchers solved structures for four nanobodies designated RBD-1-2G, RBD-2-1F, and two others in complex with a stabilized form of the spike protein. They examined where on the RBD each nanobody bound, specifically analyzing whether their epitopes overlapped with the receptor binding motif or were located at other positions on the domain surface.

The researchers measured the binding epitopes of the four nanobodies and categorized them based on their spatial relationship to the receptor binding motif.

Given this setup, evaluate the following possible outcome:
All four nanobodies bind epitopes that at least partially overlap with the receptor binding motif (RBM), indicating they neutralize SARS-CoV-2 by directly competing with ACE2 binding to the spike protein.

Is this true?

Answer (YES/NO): NO